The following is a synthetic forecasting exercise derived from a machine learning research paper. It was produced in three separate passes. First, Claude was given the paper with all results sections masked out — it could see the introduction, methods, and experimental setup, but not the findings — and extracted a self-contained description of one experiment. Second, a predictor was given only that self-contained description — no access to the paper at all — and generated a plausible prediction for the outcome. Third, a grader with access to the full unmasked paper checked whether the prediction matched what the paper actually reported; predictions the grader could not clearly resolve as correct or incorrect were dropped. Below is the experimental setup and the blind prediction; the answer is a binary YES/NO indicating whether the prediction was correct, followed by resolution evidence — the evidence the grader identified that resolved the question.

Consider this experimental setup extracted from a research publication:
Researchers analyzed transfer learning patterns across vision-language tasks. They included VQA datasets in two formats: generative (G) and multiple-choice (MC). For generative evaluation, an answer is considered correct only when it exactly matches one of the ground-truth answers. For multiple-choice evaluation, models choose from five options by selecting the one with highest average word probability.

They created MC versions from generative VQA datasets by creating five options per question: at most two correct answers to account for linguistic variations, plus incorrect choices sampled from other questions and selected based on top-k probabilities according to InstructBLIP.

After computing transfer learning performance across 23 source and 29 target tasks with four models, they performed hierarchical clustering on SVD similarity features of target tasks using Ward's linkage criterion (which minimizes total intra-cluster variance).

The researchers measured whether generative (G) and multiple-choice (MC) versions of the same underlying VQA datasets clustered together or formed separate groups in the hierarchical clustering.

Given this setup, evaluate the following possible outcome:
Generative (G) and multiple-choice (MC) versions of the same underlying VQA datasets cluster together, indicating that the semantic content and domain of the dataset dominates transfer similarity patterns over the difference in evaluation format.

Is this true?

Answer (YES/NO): NO